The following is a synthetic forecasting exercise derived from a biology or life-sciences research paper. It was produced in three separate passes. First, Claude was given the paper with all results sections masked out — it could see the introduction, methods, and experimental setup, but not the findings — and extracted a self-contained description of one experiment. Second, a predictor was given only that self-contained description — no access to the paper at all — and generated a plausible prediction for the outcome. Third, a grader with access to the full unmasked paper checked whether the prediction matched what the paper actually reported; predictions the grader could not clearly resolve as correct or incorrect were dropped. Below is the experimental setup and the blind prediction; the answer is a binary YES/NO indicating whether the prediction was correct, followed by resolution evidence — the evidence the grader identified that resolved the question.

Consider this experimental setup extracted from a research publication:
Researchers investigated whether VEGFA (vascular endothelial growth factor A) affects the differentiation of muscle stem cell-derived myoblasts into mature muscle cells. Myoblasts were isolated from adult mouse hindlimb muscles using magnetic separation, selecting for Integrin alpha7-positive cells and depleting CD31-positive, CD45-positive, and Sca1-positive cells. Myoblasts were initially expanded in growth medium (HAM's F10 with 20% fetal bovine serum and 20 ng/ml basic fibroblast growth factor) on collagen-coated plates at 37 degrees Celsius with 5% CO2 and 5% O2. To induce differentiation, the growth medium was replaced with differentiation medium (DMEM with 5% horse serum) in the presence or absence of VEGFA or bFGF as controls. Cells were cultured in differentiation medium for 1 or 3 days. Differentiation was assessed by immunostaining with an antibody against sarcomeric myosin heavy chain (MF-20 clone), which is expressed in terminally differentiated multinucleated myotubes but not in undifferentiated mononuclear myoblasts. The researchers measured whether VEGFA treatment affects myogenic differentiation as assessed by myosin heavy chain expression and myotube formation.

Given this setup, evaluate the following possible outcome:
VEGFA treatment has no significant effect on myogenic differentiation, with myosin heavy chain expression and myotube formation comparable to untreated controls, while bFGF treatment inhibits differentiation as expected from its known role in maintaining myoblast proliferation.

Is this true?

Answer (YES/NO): YES